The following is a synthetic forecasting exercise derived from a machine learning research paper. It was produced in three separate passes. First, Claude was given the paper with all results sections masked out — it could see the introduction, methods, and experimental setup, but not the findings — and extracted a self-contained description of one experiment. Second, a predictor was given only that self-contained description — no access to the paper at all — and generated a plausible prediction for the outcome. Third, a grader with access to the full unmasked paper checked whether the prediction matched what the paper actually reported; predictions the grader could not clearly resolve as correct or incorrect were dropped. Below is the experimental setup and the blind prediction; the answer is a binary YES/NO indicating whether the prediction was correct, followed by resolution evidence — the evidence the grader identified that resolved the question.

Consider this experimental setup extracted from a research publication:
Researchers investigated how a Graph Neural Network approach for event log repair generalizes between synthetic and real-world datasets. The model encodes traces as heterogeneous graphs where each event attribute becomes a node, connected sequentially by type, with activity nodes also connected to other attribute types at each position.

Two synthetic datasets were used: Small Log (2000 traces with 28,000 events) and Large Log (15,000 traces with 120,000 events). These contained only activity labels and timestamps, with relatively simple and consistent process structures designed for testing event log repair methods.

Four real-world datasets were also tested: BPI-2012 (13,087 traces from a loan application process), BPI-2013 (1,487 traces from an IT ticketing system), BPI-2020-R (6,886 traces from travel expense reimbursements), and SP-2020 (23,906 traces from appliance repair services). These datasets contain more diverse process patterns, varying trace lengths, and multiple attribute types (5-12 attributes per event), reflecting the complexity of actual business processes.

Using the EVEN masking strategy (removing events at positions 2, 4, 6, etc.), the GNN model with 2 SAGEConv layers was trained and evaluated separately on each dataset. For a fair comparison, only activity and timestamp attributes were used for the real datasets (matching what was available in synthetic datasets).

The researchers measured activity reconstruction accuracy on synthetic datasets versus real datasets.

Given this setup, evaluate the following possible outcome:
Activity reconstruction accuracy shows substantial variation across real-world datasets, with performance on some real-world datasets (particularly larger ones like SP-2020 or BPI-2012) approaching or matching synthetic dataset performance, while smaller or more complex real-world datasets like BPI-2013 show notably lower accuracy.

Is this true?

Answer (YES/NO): NO